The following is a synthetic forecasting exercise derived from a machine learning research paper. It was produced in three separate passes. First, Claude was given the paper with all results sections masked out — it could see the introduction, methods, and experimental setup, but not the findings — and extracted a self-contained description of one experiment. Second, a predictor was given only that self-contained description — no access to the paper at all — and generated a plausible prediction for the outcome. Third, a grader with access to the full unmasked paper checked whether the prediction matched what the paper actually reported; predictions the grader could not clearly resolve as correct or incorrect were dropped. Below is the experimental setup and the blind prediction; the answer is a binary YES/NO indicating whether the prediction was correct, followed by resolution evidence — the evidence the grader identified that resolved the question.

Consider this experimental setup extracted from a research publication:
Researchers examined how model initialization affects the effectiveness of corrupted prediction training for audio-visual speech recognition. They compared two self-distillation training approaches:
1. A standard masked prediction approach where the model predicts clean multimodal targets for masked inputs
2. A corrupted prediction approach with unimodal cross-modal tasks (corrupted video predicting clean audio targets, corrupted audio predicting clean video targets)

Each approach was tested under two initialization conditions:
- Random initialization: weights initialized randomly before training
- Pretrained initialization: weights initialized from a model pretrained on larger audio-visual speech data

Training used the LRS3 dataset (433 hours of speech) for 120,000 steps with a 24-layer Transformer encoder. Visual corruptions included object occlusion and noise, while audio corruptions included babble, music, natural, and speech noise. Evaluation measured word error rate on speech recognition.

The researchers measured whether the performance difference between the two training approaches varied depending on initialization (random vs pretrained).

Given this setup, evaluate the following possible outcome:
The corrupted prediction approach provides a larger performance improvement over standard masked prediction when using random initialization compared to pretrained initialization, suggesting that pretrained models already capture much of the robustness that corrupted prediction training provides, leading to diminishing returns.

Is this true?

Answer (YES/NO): YES